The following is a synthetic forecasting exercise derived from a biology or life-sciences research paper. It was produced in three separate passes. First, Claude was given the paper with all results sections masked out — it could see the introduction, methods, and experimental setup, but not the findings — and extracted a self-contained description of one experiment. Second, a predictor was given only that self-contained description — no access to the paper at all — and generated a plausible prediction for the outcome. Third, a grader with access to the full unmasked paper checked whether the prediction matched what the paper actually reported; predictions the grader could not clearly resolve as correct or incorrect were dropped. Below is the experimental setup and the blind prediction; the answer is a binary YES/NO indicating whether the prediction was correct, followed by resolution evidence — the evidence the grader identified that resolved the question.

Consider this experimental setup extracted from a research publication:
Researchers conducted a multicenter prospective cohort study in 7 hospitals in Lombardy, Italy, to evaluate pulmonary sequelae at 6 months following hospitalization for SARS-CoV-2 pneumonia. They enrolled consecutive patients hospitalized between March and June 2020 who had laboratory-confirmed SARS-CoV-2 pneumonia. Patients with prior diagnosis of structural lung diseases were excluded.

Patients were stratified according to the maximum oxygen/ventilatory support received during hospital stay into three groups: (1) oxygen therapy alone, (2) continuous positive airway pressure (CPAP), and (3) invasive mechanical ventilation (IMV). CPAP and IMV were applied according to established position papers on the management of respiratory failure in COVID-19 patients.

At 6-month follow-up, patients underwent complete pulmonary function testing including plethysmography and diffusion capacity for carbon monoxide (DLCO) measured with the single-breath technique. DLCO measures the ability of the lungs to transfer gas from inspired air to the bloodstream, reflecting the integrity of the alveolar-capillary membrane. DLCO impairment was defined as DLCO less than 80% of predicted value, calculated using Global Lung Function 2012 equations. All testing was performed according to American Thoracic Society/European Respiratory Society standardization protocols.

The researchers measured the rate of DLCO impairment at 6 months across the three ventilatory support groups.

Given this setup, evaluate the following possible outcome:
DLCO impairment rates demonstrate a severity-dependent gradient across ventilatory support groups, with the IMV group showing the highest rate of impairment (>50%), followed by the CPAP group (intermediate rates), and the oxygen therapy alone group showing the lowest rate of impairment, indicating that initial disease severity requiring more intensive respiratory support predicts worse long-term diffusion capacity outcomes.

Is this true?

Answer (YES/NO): NO